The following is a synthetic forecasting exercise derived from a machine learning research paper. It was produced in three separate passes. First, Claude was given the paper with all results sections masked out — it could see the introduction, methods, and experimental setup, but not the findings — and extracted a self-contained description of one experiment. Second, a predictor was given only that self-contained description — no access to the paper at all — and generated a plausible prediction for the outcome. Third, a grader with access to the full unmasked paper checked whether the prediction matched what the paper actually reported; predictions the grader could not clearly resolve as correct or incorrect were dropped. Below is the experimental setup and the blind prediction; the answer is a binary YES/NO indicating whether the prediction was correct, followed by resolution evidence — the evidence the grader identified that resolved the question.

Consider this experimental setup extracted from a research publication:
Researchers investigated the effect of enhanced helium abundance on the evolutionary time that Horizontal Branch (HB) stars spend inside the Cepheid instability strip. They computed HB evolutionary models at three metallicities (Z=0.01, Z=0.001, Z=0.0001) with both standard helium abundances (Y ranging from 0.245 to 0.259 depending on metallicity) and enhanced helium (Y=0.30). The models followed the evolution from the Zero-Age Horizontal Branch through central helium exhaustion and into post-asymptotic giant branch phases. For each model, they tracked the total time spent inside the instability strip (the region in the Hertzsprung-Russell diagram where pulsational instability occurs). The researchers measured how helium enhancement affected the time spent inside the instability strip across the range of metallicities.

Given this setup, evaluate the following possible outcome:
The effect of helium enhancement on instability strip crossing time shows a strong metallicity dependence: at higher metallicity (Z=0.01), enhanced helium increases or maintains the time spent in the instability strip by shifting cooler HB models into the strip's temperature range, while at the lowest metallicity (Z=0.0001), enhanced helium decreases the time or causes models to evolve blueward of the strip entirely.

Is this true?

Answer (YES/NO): NO